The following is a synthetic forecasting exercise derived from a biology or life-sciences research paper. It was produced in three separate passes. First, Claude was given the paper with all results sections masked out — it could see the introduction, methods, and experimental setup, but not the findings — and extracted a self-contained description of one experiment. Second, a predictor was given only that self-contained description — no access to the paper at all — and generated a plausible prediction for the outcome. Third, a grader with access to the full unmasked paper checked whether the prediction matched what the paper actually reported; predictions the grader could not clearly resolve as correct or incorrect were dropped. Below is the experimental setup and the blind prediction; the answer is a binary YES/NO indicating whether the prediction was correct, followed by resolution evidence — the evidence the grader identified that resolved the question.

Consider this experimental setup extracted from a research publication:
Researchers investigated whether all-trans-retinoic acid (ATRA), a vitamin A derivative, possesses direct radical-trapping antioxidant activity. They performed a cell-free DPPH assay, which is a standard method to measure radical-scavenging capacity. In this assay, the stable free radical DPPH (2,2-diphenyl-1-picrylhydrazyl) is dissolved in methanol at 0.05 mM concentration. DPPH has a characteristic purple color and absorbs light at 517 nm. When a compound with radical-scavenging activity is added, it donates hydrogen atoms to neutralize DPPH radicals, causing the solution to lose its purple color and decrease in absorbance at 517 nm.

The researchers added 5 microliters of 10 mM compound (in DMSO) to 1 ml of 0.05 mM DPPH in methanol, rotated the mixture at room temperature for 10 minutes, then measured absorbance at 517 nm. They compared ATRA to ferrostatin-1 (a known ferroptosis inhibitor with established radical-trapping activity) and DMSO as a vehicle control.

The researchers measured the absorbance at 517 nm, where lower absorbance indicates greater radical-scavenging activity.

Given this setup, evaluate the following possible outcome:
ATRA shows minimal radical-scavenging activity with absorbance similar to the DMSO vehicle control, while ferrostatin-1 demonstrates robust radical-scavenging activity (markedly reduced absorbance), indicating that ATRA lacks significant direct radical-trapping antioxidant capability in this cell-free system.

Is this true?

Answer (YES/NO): YES